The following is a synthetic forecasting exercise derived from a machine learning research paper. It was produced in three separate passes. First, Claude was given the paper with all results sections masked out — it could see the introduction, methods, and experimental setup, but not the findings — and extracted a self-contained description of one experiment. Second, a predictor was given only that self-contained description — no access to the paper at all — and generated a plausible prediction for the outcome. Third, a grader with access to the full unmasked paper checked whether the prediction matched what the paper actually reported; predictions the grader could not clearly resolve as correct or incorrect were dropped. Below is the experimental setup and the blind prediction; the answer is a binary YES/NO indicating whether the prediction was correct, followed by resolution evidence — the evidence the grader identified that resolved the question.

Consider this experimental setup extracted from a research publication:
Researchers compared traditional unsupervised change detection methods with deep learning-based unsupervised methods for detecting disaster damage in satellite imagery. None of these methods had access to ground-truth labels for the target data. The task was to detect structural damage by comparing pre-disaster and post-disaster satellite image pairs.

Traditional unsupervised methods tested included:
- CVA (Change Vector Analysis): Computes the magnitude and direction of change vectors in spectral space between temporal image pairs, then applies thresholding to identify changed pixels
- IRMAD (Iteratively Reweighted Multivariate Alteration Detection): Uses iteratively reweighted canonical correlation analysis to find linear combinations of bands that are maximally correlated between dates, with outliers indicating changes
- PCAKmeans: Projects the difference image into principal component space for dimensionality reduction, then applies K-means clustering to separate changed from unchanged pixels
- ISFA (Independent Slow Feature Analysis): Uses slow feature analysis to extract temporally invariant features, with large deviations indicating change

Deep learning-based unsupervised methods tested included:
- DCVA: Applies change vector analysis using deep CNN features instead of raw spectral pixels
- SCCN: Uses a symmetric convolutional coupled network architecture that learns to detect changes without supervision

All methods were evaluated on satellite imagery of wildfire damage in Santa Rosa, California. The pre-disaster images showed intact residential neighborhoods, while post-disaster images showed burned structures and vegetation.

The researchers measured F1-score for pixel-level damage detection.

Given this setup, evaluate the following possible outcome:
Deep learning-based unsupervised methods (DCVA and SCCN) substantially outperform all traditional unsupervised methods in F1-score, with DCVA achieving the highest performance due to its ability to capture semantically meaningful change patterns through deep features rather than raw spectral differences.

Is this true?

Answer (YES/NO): NO